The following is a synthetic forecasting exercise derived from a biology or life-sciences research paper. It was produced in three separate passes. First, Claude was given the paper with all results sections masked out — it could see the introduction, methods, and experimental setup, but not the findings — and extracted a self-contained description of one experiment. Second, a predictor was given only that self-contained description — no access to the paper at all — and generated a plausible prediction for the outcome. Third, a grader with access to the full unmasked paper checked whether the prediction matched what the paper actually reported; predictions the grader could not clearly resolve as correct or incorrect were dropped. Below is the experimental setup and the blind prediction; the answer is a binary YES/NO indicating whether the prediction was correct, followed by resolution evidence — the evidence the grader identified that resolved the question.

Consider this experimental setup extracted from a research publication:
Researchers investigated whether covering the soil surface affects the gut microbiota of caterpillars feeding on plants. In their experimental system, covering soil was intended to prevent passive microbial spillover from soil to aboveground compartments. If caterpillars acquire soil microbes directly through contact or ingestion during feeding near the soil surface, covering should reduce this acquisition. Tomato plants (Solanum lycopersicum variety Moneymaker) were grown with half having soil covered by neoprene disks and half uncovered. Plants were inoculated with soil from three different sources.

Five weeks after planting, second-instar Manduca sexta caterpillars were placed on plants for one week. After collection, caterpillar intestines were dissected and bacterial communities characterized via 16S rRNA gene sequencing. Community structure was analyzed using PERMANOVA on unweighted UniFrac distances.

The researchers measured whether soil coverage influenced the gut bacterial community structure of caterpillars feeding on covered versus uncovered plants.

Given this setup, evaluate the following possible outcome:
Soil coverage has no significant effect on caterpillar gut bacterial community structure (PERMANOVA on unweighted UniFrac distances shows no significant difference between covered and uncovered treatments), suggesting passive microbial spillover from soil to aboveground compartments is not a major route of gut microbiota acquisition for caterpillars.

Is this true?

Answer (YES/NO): YES